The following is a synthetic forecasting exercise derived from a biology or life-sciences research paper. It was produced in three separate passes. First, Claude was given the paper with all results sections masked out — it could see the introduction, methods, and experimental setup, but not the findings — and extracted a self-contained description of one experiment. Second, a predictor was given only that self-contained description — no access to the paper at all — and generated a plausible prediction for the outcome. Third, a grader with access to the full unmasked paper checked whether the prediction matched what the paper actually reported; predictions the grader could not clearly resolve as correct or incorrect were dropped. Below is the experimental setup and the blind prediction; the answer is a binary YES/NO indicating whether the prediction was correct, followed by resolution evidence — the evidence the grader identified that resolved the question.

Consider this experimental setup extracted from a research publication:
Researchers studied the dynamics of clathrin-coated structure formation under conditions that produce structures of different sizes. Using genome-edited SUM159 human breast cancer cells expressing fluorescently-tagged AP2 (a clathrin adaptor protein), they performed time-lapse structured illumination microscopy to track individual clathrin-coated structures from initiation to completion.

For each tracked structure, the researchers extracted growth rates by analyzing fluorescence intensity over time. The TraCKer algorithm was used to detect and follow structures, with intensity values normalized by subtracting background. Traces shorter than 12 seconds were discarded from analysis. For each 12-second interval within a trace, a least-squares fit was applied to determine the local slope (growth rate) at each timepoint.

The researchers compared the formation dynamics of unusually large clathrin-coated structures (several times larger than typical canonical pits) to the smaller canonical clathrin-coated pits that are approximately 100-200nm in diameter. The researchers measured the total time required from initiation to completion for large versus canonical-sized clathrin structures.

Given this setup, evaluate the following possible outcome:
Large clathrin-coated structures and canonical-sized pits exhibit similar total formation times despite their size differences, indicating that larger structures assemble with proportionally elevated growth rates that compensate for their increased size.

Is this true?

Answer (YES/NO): NO